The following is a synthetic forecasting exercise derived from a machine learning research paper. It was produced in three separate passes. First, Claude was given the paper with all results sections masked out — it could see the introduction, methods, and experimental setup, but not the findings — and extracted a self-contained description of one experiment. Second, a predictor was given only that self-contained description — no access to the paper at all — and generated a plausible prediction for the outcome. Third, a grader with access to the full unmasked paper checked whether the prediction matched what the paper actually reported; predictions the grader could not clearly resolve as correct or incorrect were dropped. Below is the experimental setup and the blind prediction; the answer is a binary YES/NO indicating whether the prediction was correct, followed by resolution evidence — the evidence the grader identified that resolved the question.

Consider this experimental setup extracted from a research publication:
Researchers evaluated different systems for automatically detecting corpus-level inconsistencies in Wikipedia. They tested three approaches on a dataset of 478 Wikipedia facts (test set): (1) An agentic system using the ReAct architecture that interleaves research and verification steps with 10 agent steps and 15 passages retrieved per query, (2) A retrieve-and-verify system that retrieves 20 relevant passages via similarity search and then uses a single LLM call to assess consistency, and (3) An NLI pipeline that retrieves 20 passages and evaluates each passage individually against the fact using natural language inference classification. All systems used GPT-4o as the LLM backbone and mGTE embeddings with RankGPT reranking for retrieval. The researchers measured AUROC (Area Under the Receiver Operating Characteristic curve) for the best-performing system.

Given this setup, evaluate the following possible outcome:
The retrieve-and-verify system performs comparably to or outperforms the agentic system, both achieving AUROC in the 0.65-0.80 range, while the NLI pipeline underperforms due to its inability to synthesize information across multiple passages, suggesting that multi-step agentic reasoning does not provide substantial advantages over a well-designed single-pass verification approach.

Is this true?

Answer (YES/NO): NO